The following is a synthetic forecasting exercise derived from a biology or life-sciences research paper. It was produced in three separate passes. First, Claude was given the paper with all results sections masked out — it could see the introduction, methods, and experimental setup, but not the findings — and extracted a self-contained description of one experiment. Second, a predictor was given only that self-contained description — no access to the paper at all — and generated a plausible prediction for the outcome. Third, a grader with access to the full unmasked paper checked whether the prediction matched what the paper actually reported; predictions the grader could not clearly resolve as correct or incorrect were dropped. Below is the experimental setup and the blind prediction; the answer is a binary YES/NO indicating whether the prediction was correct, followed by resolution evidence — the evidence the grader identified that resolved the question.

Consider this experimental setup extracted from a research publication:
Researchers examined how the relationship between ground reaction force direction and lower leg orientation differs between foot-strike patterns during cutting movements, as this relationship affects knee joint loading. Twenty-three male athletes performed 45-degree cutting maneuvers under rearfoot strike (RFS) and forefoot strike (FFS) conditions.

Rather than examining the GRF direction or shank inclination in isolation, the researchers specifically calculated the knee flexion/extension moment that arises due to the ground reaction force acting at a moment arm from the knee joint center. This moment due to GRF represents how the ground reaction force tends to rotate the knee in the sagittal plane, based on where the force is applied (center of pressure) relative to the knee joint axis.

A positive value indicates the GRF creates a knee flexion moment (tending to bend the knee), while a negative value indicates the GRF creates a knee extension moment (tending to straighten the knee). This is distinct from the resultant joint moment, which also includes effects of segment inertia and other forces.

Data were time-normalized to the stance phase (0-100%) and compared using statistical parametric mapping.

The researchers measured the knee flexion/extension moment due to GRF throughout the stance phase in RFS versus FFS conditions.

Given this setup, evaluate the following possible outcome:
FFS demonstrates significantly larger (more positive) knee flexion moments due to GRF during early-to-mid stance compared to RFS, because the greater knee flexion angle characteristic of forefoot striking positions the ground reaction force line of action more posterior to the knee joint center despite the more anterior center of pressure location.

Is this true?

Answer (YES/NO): YES